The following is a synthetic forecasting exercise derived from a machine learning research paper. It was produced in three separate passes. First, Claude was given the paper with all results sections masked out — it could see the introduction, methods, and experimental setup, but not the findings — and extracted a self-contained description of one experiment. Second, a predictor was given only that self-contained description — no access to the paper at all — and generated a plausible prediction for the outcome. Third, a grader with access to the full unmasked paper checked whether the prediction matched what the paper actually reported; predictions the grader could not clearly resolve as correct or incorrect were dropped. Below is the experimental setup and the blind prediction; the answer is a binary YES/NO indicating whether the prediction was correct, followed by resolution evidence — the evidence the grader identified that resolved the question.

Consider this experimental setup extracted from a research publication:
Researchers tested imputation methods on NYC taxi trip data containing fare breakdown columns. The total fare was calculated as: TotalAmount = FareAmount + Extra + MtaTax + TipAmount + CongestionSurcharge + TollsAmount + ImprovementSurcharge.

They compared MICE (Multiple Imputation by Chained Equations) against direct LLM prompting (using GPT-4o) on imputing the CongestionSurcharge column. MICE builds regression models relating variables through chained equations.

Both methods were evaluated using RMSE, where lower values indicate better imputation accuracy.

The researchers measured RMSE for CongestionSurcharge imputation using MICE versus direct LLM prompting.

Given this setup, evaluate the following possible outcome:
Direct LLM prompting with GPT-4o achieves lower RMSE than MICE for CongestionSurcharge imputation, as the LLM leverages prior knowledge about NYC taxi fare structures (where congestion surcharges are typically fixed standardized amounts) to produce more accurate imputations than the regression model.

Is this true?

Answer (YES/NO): NO